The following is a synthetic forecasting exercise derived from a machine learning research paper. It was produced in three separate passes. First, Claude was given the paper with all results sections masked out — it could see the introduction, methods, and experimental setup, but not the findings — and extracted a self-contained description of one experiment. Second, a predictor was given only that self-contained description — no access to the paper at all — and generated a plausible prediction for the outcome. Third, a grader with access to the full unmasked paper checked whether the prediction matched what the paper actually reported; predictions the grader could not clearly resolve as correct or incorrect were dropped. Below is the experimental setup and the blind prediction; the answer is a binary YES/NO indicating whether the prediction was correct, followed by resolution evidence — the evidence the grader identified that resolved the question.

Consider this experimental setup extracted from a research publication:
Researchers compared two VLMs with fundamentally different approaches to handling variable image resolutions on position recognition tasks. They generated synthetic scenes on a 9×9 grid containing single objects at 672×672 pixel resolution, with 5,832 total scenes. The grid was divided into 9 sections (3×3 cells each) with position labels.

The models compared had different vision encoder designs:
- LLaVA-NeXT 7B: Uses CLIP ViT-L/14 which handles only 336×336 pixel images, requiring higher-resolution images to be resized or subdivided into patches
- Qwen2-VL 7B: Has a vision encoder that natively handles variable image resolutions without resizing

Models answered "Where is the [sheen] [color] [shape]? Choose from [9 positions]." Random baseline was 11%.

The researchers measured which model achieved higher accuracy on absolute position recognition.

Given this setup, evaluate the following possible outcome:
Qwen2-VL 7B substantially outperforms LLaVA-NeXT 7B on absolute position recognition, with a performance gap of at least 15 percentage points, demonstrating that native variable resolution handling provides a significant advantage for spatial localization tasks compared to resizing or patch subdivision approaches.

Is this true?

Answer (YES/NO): YES